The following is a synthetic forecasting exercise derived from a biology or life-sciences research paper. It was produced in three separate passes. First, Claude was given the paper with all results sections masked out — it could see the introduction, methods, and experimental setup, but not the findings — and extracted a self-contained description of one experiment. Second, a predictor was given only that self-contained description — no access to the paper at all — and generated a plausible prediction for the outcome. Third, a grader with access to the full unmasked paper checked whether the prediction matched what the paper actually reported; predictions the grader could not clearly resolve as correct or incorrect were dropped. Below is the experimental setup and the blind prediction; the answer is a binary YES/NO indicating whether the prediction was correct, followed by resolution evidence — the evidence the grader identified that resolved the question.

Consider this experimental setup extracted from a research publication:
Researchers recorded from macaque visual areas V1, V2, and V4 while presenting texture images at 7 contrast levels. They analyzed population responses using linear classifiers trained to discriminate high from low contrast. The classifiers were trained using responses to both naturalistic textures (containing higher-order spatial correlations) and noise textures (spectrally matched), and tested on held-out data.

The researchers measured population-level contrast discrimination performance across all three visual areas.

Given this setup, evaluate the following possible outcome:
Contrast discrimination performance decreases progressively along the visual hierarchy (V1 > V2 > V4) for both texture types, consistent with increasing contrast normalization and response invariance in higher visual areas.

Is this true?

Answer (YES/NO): NO